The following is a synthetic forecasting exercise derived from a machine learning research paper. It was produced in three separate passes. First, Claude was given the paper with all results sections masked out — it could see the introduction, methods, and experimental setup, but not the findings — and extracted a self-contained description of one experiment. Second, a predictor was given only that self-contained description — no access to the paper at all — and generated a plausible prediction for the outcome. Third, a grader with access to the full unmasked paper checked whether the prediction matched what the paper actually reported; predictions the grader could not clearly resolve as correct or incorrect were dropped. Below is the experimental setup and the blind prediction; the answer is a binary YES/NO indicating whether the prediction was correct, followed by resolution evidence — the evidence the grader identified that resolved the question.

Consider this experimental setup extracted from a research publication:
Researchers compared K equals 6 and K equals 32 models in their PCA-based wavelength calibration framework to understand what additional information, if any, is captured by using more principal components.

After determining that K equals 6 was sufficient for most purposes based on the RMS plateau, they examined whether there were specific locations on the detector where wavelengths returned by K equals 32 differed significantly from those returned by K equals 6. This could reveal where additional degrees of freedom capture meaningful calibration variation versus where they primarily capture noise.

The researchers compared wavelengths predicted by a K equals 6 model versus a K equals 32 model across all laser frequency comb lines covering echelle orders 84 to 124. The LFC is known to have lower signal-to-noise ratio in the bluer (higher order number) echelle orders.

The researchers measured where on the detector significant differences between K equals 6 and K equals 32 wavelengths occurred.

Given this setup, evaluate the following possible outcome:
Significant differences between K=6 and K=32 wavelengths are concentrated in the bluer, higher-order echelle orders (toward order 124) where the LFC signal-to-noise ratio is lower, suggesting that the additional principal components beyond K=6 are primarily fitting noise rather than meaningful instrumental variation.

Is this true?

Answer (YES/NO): YES